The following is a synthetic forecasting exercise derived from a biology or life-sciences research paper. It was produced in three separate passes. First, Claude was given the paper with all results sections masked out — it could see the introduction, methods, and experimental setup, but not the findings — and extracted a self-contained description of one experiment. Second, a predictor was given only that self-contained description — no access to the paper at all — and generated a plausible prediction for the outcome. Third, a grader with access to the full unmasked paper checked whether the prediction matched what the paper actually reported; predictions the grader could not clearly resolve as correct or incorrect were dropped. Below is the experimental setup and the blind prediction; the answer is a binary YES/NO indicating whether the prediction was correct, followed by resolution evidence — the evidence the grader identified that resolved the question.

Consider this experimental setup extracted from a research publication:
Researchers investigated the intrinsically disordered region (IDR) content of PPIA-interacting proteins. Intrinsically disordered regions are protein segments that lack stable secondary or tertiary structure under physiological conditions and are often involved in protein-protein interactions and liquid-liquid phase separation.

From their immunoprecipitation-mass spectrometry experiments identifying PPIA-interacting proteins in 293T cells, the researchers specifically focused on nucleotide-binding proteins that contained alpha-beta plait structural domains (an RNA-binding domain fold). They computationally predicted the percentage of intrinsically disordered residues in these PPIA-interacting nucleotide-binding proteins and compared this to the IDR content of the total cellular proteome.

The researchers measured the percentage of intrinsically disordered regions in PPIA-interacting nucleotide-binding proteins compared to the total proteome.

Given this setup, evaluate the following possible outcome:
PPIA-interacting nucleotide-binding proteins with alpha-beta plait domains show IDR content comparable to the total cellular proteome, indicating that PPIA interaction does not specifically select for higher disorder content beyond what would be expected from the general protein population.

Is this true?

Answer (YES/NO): NO